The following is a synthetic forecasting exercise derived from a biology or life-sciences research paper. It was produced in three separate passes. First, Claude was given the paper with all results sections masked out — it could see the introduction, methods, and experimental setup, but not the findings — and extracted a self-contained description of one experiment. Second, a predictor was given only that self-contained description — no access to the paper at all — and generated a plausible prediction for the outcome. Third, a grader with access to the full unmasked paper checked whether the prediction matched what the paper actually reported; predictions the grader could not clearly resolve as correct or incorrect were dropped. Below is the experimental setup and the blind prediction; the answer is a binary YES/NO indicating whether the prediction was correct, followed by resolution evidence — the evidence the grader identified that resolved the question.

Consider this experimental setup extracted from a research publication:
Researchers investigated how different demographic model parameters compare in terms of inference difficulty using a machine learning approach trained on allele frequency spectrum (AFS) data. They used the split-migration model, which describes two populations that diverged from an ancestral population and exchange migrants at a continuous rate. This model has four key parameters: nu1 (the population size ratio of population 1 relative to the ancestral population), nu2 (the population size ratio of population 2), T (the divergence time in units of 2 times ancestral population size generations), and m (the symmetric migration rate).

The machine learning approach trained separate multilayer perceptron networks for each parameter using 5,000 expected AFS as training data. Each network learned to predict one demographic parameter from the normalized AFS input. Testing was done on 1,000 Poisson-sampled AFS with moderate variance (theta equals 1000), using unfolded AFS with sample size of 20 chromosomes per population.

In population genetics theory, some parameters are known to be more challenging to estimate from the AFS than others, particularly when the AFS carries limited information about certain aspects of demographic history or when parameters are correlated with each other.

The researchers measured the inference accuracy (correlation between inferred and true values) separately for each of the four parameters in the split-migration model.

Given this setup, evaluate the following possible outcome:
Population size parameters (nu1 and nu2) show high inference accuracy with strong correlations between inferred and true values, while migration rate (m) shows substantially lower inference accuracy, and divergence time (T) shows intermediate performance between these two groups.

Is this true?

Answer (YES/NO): NO